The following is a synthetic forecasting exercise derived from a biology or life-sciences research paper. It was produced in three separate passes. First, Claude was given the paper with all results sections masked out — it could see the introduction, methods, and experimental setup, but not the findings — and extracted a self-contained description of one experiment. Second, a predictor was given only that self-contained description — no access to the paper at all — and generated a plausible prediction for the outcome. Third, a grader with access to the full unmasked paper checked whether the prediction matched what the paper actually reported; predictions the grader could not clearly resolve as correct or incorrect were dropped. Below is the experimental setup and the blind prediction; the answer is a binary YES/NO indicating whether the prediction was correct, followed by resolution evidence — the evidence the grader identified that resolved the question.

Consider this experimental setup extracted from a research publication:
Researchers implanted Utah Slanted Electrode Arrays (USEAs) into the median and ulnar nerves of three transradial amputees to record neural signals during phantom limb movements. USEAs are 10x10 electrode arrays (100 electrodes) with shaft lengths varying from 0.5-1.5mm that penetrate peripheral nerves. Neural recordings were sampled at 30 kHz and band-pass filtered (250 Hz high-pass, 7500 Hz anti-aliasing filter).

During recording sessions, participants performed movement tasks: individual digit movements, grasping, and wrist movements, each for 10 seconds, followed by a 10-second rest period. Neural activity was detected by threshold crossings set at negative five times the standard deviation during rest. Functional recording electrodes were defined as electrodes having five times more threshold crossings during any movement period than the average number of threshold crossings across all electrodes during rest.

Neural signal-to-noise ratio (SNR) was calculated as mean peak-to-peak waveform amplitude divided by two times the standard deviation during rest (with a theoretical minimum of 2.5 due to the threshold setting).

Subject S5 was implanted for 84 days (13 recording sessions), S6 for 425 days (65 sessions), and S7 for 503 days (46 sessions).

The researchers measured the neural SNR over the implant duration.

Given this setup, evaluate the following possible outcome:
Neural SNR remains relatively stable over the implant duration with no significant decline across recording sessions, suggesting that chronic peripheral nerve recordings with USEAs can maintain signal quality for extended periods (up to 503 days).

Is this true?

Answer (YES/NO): YES